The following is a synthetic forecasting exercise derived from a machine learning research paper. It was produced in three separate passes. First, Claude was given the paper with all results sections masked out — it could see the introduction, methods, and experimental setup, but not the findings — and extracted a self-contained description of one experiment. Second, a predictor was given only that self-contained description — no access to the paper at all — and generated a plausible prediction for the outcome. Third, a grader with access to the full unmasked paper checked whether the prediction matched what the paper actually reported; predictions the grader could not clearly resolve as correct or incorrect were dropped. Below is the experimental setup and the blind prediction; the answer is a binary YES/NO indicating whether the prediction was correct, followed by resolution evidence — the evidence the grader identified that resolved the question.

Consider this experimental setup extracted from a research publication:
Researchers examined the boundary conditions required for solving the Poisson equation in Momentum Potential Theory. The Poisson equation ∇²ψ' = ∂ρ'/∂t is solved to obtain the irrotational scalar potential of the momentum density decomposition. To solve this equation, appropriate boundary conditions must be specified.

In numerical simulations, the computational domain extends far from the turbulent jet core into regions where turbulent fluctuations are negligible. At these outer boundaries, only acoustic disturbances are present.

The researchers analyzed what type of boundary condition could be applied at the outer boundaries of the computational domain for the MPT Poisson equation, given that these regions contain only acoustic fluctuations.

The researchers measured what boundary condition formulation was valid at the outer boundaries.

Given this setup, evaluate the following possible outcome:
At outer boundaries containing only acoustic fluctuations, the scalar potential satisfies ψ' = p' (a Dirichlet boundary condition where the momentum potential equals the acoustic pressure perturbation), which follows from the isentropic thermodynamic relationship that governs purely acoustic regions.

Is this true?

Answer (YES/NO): NO